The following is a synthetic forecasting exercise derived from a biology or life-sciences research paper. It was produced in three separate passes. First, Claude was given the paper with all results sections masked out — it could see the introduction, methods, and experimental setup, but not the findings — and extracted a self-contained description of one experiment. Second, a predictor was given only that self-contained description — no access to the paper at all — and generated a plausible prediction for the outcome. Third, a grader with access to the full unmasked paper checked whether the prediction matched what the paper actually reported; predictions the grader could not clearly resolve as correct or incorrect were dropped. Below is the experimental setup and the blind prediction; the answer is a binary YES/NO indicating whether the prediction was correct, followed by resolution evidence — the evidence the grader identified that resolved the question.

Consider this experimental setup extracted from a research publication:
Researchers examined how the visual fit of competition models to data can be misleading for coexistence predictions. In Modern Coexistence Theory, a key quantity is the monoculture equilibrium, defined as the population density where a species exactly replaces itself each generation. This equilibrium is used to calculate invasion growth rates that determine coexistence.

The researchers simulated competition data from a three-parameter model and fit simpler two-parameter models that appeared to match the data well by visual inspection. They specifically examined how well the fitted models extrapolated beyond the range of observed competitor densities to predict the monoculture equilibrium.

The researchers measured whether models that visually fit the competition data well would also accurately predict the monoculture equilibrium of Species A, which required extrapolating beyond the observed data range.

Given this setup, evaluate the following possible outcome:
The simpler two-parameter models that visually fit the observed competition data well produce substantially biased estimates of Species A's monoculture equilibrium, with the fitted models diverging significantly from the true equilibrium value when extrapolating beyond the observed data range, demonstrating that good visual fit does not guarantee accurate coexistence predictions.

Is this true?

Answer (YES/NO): YES